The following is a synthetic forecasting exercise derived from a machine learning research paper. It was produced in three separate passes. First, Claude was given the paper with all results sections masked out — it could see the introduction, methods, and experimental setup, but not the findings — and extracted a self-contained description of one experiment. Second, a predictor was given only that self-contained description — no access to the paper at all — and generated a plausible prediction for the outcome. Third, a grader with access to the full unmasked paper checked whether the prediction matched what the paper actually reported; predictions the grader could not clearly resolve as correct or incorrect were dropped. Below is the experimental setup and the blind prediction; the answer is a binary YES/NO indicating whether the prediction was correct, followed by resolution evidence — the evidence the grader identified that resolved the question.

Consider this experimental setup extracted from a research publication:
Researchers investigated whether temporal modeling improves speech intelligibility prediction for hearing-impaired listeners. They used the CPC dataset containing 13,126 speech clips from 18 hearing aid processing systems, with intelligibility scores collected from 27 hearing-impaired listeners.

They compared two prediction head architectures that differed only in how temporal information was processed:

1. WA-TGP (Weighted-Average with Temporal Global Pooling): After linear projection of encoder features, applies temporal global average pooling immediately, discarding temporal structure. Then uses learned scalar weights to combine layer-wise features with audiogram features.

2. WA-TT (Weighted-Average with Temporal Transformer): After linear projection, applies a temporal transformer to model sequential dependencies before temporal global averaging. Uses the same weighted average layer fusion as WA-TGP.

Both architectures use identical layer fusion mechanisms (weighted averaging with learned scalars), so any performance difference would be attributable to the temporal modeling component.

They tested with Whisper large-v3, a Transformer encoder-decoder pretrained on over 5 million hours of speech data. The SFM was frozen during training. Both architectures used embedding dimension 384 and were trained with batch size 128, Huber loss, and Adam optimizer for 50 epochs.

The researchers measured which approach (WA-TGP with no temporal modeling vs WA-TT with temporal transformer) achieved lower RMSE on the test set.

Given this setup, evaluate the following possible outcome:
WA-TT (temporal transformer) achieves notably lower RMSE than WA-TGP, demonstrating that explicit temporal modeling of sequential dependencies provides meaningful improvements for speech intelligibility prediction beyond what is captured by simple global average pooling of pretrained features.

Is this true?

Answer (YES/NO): YES